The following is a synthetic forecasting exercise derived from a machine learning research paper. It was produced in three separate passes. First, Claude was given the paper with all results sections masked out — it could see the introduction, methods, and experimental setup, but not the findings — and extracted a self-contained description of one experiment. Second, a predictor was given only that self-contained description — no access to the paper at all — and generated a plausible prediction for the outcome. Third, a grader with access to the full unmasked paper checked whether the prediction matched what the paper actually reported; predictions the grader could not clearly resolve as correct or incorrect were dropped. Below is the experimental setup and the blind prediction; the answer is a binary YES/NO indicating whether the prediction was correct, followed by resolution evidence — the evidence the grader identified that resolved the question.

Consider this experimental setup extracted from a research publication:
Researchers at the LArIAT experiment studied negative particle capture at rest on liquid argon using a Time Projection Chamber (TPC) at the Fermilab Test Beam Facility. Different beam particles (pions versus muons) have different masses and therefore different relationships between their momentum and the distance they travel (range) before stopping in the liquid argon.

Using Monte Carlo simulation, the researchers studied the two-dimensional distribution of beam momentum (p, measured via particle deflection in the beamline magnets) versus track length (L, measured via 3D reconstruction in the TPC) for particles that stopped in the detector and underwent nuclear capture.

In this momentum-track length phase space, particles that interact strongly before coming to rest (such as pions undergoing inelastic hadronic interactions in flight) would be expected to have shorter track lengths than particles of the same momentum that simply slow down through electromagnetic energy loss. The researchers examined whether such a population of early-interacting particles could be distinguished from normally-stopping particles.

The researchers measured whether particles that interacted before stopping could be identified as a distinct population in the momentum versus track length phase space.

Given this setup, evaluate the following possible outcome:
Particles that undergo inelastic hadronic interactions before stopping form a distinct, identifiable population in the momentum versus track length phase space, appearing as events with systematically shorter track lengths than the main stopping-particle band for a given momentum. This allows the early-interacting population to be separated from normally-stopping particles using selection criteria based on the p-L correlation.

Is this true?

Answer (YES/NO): YES